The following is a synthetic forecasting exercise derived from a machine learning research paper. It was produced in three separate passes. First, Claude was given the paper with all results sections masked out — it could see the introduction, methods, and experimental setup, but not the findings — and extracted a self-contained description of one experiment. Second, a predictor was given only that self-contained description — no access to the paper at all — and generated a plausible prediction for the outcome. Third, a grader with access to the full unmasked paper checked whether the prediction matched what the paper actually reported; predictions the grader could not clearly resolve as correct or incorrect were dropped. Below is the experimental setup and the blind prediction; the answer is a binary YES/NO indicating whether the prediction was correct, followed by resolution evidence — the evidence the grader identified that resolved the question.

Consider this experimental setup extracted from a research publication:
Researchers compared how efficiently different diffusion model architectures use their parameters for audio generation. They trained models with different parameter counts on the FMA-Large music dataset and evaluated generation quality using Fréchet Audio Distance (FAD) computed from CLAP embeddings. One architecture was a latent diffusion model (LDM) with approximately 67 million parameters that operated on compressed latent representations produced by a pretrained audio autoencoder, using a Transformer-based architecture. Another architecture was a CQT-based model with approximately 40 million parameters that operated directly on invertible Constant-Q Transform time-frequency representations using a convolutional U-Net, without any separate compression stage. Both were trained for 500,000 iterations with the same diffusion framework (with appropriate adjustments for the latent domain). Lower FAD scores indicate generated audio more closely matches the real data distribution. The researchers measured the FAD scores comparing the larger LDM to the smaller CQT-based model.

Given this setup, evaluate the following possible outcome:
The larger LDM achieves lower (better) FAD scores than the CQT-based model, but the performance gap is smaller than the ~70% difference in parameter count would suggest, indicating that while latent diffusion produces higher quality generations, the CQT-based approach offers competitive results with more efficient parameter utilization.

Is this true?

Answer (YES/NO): NO